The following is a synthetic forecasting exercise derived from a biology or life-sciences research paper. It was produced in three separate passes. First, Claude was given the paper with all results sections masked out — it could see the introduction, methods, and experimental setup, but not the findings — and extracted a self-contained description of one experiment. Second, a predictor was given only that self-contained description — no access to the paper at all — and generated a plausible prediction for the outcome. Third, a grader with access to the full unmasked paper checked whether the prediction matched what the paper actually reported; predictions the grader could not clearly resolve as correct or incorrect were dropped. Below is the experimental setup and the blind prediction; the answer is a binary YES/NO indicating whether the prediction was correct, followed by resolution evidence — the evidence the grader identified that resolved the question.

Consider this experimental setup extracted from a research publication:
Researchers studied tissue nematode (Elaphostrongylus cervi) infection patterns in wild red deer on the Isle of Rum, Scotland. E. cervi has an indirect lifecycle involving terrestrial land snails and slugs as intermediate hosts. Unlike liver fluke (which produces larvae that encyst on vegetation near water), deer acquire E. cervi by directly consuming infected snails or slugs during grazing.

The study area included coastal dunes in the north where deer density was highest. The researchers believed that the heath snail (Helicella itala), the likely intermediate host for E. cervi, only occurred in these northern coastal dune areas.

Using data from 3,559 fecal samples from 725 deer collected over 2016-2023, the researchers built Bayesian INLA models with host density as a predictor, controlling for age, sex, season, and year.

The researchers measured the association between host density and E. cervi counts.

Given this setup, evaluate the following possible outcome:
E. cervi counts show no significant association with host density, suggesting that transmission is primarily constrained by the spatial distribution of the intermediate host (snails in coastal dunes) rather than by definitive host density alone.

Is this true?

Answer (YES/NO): NO